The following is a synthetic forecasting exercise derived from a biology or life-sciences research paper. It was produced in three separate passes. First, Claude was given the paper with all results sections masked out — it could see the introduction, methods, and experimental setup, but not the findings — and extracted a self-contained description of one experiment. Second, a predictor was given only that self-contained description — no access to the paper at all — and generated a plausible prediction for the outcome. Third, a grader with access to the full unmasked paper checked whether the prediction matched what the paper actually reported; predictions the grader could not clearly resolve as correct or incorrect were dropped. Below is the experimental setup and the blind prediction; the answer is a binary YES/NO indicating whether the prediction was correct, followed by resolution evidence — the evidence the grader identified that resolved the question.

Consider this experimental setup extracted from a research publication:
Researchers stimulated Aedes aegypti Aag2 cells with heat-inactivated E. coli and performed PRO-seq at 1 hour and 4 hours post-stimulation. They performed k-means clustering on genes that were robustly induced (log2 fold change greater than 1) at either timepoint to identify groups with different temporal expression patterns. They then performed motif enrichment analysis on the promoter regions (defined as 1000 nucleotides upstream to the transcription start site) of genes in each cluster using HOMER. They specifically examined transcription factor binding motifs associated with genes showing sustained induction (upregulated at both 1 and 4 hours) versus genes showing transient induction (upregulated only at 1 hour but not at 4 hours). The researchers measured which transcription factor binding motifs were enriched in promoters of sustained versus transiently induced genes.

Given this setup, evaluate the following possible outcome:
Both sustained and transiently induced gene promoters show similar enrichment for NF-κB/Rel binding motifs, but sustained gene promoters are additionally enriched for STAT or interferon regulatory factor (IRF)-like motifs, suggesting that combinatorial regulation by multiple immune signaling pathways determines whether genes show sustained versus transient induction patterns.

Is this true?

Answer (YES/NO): NO